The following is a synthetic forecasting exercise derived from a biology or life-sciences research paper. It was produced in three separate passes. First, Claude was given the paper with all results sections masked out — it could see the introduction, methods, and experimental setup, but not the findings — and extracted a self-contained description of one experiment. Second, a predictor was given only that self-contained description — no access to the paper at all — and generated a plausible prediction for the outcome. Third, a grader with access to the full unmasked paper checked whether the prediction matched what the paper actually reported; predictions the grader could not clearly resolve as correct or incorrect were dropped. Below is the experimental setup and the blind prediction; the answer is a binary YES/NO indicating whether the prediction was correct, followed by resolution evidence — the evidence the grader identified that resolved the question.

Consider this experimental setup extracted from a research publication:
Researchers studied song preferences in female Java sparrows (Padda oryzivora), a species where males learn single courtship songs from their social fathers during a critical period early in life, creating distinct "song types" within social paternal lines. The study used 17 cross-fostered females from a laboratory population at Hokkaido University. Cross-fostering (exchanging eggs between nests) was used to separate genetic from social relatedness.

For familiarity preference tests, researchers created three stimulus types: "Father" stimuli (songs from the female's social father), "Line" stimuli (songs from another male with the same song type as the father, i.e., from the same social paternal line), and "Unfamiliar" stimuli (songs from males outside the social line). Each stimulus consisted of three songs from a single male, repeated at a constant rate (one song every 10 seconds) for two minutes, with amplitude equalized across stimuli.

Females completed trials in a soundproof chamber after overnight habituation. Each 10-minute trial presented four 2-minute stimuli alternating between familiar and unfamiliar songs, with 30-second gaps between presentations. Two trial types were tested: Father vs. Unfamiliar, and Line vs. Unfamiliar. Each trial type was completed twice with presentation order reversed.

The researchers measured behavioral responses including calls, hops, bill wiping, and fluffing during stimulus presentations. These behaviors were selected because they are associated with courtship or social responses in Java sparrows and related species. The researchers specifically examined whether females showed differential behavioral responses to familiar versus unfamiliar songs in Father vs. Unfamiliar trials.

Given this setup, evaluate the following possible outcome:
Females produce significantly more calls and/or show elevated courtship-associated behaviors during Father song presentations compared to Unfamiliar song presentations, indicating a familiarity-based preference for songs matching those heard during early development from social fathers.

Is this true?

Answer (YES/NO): YES